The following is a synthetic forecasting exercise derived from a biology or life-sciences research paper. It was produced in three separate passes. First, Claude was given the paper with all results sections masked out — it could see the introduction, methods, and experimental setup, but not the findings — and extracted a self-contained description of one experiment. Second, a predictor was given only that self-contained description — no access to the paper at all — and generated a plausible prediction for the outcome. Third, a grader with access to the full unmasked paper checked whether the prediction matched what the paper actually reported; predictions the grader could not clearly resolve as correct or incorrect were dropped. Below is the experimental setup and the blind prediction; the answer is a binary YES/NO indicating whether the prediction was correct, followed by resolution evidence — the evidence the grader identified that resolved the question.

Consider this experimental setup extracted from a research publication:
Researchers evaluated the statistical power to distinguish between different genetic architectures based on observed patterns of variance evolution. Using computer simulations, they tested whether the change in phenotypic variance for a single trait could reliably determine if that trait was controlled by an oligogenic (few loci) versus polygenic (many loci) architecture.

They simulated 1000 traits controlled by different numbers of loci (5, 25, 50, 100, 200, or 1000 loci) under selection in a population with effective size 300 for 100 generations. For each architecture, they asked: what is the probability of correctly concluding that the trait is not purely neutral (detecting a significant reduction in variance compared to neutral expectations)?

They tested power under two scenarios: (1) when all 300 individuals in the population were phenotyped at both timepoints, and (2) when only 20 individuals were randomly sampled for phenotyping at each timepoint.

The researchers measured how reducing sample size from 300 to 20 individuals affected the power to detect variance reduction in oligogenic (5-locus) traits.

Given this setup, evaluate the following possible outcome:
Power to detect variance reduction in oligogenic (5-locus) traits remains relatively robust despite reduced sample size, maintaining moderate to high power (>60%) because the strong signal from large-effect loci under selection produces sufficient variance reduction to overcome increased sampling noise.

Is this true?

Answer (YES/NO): NO